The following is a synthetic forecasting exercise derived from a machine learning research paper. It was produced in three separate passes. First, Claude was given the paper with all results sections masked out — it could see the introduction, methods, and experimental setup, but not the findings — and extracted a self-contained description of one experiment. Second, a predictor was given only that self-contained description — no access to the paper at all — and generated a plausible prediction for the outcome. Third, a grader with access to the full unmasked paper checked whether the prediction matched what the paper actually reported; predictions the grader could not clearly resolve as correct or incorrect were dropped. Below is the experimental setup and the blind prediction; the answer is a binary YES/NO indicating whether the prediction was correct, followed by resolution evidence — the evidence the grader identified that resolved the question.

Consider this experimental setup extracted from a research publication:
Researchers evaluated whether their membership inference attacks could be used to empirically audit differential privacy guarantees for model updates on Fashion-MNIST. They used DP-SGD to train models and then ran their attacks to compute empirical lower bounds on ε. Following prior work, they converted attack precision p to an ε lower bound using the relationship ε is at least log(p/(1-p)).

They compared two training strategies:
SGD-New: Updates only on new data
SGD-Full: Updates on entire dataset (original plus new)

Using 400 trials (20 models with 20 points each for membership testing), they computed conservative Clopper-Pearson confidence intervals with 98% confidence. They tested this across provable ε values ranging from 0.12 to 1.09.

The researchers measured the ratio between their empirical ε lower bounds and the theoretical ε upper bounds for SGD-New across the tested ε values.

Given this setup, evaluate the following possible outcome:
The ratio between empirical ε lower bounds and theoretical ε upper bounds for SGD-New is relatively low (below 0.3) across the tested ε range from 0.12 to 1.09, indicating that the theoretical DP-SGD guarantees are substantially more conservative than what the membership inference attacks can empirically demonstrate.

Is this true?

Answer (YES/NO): NO